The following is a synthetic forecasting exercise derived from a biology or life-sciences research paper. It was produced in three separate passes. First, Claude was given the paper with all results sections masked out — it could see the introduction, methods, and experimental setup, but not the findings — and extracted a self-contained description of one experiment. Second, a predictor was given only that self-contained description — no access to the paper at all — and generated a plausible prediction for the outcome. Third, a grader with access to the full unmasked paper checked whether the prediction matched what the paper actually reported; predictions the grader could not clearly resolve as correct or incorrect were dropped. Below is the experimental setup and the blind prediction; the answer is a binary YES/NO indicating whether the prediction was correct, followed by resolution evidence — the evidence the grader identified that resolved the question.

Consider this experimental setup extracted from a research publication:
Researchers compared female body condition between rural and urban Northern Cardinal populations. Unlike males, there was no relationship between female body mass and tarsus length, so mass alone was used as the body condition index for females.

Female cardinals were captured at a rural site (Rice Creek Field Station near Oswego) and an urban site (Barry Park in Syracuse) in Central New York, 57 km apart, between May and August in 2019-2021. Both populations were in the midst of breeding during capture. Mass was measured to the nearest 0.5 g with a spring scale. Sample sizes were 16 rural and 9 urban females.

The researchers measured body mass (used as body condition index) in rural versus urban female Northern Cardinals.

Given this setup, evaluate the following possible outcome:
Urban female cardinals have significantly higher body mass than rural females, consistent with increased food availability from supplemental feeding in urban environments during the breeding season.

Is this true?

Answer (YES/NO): NO